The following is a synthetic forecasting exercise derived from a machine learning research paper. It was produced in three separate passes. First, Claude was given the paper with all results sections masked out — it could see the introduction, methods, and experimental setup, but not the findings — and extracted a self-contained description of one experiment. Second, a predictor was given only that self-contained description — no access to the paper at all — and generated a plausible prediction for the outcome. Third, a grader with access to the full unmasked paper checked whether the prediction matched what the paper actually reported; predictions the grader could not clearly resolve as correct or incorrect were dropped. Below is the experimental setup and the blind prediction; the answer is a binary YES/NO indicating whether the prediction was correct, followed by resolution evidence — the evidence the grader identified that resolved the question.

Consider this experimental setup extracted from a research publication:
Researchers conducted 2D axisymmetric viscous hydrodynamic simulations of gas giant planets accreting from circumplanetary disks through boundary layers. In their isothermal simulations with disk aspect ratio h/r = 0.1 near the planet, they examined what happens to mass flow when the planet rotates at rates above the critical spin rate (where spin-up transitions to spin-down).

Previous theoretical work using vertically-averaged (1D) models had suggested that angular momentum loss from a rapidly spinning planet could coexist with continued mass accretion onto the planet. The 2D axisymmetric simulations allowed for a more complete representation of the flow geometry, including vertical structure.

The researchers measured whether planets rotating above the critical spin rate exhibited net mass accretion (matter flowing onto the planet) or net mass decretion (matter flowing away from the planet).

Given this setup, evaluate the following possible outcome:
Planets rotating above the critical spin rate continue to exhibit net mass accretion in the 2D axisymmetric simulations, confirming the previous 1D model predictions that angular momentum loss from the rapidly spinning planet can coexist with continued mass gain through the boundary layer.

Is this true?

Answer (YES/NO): NO